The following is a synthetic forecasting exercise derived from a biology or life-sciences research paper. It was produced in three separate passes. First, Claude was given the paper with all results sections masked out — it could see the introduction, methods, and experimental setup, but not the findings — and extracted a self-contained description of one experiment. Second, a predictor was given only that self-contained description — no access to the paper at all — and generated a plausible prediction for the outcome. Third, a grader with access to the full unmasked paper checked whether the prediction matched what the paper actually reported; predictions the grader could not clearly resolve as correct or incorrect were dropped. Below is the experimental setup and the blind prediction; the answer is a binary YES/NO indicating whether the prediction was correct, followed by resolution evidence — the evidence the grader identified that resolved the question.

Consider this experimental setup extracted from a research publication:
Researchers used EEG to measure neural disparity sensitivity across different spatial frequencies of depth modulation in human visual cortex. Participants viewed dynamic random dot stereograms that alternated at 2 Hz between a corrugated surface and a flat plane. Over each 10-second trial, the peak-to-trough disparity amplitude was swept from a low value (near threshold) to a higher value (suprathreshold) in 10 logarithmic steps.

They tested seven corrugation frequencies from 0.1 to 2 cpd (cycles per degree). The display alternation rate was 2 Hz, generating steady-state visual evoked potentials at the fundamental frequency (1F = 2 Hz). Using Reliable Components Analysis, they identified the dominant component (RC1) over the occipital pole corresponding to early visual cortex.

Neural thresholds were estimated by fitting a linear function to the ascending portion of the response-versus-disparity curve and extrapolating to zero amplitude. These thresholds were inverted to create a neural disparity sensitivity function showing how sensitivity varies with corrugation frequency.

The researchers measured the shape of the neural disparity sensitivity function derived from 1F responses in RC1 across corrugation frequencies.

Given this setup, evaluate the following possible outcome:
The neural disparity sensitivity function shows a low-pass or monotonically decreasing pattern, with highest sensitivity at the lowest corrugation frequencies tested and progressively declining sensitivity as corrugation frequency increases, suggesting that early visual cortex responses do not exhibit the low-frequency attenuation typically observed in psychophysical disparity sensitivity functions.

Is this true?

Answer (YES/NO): NO